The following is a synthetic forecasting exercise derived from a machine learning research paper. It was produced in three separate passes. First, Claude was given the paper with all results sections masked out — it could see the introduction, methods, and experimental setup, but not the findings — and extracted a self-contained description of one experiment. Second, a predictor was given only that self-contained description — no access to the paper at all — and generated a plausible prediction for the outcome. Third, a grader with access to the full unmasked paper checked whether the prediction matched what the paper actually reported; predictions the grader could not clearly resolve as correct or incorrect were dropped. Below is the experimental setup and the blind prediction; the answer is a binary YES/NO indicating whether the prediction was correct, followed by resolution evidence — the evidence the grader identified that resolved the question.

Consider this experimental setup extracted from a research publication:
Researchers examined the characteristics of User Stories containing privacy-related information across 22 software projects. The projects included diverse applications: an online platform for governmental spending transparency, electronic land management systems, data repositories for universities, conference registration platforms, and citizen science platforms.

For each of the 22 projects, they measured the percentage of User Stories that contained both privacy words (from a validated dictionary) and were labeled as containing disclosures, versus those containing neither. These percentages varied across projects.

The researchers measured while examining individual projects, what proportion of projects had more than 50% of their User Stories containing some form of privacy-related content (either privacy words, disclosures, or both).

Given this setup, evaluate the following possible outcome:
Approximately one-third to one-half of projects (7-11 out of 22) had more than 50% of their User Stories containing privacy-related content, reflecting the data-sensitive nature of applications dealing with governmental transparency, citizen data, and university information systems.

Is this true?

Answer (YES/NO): NO